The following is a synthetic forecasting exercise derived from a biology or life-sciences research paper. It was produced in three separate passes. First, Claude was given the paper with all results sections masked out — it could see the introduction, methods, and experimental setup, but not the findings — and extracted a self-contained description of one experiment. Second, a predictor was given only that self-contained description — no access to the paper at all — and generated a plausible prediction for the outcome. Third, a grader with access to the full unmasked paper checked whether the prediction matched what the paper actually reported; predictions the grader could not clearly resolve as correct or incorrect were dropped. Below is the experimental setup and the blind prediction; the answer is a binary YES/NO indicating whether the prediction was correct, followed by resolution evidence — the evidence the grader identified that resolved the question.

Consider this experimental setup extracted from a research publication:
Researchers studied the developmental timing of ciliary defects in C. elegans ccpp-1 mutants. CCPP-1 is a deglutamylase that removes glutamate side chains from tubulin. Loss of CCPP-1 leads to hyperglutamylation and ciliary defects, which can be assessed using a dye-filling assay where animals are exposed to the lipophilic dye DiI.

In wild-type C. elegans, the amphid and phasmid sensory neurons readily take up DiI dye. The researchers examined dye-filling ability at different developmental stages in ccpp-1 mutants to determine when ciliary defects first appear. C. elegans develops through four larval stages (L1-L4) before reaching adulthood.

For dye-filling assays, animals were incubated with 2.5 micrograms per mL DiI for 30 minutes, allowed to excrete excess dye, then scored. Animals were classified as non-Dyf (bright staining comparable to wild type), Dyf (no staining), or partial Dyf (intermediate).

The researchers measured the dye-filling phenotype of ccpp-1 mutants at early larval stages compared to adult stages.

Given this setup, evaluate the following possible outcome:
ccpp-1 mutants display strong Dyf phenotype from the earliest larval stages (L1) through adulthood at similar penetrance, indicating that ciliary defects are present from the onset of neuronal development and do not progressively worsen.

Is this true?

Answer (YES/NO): NO